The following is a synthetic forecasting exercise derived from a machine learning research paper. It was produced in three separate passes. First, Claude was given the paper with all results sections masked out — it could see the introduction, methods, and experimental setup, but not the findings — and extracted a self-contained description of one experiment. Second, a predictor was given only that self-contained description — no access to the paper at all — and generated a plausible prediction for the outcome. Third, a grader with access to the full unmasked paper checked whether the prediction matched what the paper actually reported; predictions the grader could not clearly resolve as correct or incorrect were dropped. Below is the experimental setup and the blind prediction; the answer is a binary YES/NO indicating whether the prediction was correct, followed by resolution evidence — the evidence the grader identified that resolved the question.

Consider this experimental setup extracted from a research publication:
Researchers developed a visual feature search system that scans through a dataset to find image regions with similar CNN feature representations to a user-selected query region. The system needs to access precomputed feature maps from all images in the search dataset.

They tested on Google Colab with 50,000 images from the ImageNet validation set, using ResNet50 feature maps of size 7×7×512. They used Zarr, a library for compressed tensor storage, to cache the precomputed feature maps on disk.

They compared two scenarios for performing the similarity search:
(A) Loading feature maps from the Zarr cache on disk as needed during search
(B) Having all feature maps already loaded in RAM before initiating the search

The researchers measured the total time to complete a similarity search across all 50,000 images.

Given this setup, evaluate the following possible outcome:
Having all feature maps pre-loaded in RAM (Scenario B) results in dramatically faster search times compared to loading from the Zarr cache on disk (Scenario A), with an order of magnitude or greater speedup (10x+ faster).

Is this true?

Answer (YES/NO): YES